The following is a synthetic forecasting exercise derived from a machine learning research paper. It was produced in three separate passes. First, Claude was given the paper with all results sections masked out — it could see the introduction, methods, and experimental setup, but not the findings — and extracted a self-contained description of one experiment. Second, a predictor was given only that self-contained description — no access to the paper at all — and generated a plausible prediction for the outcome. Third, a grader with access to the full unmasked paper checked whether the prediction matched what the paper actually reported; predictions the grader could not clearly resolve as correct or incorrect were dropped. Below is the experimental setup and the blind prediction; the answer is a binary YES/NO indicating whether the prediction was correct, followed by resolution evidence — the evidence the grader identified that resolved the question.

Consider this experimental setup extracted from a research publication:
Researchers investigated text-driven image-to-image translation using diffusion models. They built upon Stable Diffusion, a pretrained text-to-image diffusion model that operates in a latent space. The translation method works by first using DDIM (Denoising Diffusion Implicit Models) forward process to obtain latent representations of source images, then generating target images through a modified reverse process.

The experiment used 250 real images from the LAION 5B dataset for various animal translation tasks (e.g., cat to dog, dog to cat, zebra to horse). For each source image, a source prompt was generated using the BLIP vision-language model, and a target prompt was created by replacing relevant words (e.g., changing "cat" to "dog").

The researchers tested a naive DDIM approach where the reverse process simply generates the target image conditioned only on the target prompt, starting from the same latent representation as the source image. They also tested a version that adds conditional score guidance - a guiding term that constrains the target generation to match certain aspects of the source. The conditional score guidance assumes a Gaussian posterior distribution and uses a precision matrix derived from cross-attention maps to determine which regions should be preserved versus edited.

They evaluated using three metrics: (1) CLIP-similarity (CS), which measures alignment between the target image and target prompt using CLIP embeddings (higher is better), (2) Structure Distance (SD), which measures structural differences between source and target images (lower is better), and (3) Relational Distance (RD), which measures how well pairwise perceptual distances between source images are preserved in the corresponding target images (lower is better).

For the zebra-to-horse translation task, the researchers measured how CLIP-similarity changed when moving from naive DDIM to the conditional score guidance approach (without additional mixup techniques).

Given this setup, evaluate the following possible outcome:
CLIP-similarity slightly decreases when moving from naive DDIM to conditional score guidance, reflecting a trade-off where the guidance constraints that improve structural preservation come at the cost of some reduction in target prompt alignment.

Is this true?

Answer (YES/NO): YES